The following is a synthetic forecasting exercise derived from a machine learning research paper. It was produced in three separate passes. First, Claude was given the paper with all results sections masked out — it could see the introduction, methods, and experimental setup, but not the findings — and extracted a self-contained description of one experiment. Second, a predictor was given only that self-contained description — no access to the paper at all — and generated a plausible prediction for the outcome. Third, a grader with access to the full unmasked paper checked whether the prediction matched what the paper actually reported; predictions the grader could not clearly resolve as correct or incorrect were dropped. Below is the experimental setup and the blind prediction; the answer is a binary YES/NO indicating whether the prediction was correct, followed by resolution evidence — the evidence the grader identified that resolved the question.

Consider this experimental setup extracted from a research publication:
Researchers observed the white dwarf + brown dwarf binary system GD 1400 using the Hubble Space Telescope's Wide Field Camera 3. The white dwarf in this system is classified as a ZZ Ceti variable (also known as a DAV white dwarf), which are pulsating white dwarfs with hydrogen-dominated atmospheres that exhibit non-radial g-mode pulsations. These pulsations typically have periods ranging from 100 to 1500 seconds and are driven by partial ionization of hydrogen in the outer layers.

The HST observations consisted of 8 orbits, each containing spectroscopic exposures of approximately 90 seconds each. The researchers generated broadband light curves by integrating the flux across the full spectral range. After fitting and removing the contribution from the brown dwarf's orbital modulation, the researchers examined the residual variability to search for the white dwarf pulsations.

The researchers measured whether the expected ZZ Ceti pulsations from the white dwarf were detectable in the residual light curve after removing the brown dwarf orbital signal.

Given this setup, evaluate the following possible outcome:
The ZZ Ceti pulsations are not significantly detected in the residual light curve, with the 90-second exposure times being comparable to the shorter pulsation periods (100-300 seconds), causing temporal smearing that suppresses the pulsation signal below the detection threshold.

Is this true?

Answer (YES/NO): NO